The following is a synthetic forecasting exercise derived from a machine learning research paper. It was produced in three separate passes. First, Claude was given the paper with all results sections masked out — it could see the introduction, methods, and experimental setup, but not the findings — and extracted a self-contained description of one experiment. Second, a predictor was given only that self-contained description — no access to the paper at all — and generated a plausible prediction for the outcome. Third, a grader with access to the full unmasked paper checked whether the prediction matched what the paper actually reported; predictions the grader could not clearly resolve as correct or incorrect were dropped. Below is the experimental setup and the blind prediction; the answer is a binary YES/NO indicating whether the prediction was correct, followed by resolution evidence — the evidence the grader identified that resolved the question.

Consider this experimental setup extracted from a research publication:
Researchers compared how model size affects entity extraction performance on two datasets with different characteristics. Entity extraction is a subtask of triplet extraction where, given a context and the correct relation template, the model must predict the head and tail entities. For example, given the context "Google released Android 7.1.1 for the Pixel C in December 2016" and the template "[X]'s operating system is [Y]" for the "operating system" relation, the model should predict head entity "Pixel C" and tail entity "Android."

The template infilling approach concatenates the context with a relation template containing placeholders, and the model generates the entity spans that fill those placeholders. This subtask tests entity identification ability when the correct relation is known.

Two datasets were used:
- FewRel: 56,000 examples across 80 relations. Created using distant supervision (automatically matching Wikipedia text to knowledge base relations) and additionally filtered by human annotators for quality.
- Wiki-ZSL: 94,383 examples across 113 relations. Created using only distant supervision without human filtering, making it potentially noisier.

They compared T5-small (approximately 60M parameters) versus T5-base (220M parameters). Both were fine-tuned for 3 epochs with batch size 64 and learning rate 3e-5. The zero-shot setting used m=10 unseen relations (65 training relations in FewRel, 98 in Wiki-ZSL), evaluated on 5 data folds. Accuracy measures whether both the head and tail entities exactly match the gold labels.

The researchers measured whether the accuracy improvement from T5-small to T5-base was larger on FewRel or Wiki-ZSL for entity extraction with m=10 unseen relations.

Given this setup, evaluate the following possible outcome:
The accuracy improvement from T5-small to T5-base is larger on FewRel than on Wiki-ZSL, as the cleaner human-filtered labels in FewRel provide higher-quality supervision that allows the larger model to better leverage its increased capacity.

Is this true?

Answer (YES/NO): YES